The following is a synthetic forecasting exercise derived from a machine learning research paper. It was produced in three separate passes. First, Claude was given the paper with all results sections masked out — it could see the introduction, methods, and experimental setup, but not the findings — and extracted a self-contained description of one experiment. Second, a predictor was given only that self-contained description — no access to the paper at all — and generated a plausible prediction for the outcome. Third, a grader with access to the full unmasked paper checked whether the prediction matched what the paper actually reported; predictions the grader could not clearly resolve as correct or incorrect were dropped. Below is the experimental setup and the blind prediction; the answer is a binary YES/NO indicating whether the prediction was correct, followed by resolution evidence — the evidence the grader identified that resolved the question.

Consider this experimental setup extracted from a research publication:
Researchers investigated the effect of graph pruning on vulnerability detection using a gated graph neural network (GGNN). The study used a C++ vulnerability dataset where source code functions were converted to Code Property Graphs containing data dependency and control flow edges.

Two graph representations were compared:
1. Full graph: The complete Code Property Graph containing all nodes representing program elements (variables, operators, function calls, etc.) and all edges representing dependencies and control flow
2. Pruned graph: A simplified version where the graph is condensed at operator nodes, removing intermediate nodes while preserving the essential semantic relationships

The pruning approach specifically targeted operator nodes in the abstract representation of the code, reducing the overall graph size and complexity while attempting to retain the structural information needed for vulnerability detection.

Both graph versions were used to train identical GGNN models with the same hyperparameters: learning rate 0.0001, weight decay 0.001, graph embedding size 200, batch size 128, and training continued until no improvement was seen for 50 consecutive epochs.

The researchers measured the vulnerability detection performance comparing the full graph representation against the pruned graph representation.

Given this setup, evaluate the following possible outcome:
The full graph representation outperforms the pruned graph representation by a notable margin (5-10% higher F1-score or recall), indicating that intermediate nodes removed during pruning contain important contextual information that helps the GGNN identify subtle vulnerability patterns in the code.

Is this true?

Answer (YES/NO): NO